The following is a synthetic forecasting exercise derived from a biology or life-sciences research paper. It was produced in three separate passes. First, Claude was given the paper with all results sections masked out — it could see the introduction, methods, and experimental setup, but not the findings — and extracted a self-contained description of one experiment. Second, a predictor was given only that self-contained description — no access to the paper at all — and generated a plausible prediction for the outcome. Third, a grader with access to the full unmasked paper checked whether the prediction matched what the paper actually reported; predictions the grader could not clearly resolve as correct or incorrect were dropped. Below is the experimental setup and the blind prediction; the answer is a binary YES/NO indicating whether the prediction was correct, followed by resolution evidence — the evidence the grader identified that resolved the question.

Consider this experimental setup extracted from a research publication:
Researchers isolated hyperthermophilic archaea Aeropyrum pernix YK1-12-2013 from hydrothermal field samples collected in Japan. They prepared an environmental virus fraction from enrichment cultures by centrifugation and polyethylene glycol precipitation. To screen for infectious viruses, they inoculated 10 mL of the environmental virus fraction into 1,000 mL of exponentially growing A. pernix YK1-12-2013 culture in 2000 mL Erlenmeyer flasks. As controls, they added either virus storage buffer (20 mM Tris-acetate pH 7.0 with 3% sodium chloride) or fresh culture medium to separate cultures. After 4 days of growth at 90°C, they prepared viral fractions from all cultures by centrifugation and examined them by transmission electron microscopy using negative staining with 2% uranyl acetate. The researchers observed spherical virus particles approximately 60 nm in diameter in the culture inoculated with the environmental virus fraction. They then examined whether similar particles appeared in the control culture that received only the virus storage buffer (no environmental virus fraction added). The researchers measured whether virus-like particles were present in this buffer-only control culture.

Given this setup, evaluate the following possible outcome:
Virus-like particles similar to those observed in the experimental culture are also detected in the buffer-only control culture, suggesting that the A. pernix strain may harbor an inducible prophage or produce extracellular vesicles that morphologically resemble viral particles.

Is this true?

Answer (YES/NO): YES